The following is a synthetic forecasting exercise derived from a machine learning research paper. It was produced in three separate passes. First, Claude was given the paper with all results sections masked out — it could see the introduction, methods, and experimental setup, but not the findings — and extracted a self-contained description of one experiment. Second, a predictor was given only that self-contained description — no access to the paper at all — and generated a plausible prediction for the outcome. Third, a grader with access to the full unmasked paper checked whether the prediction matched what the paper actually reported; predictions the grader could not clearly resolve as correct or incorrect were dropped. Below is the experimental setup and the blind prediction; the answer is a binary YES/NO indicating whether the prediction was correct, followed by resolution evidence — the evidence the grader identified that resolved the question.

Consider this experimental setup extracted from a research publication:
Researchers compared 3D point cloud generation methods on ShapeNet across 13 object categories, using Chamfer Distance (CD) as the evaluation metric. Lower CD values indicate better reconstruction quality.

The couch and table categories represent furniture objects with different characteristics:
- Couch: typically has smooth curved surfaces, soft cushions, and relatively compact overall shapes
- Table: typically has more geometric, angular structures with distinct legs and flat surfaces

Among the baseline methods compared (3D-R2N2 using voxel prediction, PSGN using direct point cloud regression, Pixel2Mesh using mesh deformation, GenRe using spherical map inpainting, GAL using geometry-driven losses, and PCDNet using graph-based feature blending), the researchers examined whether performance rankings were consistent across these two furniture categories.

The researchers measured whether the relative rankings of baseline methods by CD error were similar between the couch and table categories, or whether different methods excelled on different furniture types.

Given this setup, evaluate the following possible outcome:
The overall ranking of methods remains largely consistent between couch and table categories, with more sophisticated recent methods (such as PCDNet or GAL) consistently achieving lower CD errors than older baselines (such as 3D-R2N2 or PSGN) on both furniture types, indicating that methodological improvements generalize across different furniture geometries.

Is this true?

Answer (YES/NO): YES